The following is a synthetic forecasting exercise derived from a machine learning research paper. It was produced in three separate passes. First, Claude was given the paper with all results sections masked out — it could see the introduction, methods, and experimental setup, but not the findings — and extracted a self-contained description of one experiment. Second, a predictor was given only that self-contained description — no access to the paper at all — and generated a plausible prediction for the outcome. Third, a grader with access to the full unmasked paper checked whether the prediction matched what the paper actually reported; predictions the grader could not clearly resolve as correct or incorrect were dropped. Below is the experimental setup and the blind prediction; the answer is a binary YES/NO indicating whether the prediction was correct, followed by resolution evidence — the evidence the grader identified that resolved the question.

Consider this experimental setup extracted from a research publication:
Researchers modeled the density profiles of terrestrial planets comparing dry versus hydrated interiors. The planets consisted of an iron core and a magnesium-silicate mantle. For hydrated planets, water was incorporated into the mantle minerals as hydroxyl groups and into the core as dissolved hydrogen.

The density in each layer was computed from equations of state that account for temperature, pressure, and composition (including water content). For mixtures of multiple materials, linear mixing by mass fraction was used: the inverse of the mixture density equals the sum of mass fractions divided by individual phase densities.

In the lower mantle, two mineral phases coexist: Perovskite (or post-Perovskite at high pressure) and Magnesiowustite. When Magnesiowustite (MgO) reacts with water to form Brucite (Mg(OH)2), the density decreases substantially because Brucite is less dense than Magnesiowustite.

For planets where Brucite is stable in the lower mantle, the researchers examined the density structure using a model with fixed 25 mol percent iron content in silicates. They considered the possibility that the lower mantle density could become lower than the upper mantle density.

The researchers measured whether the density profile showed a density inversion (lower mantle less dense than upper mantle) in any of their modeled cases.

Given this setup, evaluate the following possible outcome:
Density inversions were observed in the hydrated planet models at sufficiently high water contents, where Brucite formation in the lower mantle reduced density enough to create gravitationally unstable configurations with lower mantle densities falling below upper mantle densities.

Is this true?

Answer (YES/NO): NO